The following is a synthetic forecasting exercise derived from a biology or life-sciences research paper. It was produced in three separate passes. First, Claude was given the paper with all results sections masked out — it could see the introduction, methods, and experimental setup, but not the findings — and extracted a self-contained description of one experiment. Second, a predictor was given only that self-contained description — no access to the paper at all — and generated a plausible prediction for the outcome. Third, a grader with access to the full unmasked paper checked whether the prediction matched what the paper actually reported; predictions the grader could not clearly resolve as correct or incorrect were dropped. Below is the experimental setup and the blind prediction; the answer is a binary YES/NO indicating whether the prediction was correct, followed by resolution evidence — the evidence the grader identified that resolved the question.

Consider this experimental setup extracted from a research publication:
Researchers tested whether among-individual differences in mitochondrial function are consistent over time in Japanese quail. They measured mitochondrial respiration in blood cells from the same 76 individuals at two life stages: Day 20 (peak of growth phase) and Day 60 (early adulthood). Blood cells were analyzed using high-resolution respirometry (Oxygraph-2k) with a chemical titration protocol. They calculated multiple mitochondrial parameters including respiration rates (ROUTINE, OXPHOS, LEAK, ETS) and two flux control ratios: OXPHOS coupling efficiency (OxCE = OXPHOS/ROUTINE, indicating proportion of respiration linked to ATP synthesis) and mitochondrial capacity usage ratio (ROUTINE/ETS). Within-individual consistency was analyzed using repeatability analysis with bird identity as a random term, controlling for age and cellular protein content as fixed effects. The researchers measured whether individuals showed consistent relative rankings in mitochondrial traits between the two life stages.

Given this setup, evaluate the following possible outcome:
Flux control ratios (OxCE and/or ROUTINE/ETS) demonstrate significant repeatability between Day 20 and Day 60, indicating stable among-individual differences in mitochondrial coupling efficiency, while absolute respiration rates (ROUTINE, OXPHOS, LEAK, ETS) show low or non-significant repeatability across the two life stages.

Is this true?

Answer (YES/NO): NO